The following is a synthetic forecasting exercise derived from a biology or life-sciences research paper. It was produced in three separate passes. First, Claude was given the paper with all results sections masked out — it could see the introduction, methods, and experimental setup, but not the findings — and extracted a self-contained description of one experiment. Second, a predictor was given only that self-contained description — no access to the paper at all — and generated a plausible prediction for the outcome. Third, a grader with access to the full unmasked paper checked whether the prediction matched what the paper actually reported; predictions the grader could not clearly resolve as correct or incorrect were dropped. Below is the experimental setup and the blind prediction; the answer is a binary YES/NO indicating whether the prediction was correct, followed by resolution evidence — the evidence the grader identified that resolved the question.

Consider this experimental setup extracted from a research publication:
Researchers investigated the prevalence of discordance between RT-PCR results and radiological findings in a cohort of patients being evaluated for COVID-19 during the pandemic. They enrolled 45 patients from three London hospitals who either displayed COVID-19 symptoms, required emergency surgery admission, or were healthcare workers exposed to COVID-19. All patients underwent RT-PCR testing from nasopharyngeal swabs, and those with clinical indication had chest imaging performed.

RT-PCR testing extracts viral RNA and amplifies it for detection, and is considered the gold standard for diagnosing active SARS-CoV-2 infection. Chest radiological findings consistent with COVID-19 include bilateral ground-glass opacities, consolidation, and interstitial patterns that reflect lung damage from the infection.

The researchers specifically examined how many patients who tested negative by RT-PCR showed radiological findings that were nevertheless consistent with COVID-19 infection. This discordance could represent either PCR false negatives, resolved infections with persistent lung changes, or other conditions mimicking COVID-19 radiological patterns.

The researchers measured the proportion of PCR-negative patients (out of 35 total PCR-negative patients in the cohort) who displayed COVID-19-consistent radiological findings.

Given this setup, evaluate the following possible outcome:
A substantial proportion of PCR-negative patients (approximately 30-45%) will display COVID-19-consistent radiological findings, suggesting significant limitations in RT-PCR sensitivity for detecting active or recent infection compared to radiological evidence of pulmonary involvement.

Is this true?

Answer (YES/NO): YES